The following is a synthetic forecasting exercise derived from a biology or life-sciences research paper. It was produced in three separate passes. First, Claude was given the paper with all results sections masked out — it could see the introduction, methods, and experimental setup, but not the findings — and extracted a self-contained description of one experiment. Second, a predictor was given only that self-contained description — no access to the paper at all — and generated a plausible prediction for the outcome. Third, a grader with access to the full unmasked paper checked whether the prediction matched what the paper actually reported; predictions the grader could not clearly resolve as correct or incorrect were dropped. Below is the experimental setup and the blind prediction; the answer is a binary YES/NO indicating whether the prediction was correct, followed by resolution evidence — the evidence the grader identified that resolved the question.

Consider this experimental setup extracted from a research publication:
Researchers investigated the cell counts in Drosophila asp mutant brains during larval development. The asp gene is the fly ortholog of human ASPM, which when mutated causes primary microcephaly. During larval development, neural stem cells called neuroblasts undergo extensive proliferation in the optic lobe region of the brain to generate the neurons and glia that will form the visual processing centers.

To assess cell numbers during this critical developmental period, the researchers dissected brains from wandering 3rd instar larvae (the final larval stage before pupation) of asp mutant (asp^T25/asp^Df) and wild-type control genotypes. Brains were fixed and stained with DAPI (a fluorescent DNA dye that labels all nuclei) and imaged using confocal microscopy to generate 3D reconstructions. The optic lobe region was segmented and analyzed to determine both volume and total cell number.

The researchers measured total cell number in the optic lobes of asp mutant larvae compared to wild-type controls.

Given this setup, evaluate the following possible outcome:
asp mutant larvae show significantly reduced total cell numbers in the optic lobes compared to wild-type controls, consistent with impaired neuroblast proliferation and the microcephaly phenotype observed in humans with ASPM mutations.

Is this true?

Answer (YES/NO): YES